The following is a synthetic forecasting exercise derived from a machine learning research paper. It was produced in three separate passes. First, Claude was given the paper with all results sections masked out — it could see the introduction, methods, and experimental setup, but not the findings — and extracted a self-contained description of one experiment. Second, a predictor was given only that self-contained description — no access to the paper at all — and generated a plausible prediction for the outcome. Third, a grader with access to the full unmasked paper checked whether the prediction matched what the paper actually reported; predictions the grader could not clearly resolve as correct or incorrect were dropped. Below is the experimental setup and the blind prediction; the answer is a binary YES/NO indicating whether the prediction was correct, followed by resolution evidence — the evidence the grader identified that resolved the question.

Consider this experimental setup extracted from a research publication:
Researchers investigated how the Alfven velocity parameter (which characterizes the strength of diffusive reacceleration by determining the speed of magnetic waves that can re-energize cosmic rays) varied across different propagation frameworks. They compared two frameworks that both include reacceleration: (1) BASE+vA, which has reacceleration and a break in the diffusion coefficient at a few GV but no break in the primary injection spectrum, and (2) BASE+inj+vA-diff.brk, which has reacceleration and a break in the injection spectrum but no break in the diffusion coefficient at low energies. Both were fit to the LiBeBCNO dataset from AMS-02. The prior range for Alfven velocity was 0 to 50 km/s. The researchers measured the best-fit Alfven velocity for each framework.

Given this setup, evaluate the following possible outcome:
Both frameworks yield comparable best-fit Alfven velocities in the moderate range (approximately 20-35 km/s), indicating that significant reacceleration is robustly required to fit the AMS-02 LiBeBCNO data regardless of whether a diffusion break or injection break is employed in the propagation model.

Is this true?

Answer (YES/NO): NO